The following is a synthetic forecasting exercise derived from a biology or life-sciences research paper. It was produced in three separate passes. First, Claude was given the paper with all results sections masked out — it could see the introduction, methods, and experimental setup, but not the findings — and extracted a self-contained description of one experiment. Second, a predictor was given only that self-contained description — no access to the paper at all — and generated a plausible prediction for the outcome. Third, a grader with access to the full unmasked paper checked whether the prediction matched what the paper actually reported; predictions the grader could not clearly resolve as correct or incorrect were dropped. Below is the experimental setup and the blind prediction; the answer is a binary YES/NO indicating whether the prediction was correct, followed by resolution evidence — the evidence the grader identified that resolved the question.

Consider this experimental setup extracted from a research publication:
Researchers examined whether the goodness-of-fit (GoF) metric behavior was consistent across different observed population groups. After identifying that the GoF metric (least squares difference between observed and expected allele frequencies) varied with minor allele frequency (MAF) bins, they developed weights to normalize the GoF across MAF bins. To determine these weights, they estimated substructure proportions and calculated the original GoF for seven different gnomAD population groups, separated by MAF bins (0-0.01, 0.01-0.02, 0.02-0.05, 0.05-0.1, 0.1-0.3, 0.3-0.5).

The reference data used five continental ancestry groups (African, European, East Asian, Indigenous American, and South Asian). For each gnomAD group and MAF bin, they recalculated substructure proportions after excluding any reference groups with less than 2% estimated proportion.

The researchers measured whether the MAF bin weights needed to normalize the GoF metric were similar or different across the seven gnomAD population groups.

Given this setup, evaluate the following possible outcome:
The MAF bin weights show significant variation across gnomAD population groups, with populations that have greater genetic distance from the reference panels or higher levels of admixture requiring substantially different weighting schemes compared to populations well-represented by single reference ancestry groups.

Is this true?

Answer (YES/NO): NO